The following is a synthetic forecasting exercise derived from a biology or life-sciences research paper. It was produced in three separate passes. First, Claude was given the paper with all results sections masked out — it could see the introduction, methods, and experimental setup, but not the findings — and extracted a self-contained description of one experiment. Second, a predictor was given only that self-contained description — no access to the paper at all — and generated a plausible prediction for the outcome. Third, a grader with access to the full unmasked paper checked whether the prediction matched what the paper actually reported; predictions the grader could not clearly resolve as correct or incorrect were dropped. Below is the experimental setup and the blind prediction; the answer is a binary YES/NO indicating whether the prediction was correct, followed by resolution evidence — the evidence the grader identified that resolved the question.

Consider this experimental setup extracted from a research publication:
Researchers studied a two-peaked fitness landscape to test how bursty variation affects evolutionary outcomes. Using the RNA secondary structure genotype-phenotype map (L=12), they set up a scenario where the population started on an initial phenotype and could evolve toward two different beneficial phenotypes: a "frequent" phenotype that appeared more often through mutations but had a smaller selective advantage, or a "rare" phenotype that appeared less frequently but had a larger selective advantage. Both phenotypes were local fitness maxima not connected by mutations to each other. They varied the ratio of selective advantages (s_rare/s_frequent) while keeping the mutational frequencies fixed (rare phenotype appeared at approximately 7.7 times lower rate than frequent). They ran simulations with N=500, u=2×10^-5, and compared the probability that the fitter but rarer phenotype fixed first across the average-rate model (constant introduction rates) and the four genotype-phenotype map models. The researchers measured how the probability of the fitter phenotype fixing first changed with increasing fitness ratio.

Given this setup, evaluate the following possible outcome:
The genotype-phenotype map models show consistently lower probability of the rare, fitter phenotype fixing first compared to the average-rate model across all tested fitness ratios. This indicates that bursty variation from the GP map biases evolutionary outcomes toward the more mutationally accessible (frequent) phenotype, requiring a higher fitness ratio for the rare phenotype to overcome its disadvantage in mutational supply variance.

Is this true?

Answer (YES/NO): YES